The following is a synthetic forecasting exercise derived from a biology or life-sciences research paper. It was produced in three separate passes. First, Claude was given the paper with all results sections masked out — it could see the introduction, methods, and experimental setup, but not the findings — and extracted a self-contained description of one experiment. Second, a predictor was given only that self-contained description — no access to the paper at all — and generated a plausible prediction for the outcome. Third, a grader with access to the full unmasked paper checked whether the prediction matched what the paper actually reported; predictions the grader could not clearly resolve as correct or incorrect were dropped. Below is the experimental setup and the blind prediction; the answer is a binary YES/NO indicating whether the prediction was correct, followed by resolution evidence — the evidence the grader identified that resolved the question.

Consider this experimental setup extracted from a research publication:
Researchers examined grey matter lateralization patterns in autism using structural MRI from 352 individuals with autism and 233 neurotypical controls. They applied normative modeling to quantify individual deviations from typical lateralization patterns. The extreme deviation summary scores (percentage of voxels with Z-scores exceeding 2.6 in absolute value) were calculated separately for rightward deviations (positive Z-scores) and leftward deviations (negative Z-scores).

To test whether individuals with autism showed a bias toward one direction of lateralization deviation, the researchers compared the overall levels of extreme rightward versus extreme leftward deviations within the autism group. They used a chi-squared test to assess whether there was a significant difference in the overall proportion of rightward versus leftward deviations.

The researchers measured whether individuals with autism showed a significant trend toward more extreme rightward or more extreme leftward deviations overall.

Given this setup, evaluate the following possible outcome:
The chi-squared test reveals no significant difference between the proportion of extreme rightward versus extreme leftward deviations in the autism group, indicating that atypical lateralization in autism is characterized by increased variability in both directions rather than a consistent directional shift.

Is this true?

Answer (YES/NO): NO